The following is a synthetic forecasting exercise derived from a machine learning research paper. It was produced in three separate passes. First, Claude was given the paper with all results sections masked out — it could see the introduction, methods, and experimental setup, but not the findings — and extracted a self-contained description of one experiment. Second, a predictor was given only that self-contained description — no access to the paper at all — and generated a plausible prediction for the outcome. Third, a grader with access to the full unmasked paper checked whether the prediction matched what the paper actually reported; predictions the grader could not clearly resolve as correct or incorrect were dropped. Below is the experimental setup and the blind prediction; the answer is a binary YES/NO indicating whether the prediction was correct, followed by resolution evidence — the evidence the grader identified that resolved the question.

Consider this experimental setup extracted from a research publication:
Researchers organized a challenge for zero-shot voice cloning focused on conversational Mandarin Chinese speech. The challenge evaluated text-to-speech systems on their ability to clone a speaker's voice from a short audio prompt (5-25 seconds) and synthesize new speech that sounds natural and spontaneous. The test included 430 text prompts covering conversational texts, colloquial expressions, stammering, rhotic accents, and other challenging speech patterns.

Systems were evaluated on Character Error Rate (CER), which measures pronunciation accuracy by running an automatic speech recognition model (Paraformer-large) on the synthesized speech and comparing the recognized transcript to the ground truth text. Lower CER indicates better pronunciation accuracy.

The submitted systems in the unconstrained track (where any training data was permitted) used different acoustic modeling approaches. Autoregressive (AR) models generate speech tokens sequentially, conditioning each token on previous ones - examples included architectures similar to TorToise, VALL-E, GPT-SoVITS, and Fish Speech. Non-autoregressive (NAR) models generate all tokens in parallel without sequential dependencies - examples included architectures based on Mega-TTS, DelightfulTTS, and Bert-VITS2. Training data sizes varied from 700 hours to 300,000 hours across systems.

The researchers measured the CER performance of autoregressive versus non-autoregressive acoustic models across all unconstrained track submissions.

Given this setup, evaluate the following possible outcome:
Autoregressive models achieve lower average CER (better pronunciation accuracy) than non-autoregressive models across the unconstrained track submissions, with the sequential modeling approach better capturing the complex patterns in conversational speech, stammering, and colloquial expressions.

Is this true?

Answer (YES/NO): NO